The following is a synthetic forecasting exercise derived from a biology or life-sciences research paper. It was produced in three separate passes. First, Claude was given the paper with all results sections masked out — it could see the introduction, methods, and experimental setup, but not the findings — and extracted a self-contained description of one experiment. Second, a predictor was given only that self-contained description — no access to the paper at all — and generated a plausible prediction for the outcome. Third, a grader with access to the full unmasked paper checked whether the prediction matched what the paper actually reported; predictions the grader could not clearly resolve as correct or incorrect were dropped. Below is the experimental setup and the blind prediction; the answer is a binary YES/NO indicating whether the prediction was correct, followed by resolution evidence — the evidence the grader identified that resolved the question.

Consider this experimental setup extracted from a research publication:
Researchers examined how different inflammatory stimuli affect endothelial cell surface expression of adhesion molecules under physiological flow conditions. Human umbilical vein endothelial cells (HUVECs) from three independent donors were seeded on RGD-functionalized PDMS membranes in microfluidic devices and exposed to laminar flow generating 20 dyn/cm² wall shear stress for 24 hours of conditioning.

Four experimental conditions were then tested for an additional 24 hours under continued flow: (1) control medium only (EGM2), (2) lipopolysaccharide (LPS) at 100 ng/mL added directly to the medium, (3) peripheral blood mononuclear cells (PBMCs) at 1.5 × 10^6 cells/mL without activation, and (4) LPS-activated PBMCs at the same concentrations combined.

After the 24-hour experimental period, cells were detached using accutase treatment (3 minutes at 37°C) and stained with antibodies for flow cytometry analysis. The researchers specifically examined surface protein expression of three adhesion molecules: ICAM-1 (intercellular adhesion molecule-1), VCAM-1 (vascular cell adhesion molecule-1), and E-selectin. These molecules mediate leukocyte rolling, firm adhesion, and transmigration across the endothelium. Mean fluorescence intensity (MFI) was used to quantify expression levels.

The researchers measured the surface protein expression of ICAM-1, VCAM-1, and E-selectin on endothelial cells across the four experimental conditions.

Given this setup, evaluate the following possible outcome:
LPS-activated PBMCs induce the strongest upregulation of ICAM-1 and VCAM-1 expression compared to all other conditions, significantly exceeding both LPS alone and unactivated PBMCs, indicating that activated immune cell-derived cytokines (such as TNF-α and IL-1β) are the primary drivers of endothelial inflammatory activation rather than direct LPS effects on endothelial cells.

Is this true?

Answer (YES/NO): YES